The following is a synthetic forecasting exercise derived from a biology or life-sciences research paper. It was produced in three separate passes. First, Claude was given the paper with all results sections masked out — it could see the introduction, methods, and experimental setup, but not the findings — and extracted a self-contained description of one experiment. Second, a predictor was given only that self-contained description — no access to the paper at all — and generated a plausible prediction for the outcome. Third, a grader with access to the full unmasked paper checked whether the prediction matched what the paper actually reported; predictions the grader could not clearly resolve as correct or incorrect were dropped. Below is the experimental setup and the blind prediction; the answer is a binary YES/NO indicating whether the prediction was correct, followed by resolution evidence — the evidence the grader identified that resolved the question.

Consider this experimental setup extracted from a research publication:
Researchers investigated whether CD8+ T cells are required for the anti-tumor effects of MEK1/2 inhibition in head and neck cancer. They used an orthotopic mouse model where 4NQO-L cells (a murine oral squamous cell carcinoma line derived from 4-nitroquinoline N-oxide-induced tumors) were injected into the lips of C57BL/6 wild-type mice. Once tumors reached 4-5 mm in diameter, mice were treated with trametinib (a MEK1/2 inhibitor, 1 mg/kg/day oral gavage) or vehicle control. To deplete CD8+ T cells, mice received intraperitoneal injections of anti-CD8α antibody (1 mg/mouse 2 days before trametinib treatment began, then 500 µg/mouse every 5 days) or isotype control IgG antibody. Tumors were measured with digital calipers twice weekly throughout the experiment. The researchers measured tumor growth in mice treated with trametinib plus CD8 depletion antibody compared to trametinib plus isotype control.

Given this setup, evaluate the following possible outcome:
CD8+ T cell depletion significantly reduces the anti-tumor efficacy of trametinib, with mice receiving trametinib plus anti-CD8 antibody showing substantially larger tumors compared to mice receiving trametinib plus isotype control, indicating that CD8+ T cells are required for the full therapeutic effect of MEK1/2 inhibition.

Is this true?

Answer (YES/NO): YES